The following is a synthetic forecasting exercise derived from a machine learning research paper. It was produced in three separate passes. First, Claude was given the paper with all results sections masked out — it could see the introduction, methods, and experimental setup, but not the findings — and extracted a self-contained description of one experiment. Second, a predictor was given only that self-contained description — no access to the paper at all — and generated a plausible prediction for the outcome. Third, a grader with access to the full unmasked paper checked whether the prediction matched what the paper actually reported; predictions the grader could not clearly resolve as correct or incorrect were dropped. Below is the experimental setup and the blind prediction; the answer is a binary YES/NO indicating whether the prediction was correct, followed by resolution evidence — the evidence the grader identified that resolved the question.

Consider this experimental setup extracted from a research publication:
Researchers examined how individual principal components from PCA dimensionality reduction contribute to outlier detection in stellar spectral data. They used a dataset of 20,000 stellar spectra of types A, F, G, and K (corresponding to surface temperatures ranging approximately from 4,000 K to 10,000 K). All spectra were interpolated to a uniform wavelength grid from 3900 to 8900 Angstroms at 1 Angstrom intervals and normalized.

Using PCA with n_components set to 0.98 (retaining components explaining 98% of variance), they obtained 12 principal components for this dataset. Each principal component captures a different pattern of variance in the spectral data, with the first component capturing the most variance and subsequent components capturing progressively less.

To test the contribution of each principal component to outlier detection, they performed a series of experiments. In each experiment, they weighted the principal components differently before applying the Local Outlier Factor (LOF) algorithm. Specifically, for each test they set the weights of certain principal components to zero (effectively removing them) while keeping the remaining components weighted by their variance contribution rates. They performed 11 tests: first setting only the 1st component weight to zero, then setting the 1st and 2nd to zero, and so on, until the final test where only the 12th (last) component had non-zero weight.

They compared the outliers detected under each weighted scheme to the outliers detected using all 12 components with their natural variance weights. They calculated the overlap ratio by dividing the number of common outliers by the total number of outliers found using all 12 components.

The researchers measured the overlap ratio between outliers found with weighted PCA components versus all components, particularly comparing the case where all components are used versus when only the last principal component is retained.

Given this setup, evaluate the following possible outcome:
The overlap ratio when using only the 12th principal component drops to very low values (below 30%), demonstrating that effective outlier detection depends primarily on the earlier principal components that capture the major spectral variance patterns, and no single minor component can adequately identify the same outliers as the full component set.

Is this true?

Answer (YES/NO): NO